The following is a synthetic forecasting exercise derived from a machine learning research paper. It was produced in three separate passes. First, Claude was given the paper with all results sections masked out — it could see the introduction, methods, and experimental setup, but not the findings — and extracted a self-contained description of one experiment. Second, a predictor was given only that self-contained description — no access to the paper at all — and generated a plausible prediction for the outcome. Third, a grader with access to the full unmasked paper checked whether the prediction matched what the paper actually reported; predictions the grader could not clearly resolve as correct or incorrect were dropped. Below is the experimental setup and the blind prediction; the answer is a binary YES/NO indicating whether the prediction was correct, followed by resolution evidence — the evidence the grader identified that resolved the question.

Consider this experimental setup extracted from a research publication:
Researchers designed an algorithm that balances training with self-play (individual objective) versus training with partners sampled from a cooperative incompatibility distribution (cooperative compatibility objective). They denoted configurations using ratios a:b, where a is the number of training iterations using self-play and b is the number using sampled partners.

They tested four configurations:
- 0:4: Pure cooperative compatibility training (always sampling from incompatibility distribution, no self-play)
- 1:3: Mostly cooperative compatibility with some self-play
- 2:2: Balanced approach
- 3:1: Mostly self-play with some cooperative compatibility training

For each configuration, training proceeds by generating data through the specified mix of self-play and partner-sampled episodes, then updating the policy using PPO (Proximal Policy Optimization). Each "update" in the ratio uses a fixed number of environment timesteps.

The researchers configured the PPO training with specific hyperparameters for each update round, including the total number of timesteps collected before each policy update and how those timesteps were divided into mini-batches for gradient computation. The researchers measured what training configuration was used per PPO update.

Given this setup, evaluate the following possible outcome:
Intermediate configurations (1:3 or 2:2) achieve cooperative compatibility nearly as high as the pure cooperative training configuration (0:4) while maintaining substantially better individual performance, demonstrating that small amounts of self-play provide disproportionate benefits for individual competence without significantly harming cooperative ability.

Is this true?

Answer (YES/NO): NO